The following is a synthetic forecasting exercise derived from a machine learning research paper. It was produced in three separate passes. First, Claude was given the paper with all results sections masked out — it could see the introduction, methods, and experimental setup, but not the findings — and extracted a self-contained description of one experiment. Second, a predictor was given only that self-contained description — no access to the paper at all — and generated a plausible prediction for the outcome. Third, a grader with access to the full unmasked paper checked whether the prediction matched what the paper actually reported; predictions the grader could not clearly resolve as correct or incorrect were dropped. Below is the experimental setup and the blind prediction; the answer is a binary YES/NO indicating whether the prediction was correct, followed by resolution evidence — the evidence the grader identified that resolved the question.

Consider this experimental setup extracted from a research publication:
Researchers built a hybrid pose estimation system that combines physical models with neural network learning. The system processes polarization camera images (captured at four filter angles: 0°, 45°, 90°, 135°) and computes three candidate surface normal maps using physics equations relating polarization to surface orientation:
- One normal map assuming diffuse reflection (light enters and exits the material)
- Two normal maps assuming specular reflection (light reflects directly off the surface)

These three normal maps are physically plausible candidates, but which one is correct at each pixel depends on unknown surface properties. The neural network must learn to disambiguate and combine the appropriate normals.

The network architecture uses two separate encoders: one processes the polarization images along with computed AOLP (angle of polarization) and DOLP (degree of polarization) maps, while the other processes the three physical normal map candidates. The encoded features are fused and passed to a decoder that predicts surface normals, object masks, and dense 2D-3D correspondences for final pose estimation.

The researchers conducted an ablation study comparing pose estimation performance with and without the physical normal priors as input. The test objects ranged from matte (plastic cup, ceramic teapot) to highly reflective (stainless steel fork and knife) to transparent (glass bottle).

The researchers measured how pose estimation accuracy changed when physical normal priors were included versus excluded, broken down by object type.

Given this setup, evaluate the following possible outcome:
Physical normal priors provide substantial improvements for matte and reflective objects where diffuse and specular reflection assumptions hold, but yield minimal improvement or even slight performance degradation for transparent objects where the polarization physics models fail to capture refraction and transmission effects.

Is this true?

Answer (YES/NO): NO